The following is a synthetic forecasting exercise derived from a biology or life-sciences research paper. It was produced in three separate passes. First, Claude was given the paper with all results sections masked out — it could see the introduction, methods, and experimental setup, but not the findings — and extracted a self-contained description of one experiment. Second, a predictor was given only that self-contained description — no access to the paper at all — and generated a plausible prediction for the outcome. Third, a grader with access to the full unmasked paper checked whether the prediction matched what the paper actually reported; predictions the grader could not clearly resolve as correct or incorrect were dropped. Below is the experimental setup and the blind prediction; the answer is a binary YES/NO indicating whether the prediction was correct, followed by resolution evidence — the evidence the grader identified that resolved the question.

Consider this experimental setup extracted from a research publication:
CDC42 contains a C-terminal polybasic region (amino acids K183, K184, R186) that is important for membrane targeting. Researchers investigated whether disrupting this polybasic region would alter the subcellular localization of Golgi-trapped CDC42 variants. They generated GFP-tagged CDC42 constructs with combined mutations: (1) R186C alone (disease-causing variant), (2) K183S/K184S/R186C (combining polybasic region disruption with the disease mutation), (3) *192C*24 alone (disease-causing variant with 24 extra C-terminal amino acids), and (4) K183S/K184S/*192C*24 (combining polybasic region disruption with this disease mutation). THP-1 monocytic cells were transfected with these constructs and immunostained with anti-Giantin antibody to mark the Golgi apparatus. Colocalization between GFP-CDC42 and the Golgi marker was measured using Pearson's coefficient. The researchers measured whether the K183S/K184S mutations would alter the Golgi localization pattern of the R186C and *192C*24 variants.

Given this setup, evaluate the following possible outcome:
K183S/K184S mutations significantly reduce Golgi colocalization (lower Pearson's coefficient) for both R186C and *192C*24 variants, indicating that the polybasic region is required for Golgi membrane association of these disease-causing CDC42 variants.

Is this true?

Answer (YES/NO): NO